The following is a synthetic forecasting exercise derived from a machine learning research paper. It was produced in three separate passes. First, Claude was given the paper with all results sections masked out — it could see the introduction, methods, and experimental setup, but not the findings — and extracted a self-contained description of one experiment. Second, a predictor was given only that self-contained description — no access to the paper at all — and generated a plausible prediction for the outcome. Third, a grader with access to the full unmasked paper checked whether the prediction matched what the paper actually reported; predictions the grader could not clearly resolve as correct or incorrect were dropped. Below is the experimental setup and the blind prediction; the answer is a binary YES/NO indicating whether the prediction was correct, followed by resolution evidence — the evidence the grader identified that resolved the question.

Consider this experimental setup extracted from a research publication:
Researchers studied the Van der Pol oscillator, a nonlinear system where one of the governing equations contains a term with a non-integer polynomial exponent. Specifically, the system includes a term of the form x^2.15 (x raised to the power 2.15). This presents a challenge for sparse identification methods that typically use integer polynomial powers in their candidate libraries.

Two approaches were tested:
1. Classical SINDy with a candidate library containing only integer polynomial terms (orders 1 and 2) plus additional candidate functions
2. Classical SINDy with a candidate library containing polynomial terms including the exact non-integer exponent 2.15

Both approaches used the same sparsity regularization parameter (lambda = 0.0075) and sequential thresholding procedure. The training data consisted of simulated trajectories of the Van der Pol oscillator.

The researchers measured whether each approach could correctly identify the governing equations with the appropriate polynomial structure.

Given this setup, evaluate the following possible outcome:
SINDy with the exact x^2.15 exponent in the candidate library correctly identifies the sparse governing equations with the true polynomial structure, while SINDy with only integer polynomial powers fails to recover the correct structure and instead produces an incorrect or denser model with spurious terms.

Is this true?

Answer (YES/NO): NO